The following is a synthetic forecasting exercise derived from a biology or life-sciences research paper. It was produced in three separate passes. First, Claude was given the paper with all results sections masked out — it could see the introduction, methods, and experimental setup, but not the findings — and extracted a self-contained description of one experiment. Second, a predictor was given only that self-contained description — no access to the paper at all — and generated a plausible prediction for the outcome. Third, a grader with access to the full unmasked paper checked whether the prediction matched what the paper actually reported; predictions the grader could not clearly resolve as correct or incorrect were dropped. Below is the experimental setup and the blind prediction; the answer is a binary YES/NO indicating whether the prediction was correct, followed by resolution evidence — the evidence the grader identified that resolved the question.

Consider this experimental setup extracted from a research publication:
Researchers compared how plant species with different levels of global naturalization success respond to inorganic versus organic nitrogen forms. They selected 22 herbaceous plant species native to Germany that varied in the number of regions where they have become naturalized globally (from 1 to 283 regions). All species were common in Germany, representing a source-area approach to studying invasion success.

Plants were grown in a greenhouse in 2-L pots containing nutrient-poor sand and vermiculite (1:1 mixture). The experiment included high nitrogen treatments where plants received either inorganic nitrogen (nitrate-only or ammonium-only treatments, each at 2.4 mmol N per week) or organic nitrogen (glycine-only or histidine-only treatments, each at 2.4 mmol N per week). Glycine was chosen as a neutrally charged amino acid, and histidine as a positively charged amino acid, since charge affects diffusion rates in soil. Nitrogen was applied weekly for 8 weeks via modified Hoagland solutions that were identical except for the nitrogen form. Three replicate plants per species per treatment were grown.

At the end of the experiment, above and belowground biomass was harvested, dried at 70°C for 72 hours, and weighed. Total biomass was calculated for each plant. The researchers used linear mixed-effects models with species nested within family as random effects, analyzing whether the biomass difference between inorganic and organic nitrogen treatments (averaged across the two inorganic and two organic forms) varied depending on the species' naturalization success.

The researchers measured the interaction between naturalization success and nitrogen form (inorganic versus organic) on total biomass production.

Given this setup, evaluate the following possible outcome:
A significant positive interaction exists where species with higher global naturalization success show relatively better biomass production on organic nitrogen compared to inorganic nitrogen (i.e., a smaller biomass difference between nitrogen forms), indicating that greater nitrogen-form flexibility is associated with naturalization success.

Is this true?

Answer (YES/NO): NO